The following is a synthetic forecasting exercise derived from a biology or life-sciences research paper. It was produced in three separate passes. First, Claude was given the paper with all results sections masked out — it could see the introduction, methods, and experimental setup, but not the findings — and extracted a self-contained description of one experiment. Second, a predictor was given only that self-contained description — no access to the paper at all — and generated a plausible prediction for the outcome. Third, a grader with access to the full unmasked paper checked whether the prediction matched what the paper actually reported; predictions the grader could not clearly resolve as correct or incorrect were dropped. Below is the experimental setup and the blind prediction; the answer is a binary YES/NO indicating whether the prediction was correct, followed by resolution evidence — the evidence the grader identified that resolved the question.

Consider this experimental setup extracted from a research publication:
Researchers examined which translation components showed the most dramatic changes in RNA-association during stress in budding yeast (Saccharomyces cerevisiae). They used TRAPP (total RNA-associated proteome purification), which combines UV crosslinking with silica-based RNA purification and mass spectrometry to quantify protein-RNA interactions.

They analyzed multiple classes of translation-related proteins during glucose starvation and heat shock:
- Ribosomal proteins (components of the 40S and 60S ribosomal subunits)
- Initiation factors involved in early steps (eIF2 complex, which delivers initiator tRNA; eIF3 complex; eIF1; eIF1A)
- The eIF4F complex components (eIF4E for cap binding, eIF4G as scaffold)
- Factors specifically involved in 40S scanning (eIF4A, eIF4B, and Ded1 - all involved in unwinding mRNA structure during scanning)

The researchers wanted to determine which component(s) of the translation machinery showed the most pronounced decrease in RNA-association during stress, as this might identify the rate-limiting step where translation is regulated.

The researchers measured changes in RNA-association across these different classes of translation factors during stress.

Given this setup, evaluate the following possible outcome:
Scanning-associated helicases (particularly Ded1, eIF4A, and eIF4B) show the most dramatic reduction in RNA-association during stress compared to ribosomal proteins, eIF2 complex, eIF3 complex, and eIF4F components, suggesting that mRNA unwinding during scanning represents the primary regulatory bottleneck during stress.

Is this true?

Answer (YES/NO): YES